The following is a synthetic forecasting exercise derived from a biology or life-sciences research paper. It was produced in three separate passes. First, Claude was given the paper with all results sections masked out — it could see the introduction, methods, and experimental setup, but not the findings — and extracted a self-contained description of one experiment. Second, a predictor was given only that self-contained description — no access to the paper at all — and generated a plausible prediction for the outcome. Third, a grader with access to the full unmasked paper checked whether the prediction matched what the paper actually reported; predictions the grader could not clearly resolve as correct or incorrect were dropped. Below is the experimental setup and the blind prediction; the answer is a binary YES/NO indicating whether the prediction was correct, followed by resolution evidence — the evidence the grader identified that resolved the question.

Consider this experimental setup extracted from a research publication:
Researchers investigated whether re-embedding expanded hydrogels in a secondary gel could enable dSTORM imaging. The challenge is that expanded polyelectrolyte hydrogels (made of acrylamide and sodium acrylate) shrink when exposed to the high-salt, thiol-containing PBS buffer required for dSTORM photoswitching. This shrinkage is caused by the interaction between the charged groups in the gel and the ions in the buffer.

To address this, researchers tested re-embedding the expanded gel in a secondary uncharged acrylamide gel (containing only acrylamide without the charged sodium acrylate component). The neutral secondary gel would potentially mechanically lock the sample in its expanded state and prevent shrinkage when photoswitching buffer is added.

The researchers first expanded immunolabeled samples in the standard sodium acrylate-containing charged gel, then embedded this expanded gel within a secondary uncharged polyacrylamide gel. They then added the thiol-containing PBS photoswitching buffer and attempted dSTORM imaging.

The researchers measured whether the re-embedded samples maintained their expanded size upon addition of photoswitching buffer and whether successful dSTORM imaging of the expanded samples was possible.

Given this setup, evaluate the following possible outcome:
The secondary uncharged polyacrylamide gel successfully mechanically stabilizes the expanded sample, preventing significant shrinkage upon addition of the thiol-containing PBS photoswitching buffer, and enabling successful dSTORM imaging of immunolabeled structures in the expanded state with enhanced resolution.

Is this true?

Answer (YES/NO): YES